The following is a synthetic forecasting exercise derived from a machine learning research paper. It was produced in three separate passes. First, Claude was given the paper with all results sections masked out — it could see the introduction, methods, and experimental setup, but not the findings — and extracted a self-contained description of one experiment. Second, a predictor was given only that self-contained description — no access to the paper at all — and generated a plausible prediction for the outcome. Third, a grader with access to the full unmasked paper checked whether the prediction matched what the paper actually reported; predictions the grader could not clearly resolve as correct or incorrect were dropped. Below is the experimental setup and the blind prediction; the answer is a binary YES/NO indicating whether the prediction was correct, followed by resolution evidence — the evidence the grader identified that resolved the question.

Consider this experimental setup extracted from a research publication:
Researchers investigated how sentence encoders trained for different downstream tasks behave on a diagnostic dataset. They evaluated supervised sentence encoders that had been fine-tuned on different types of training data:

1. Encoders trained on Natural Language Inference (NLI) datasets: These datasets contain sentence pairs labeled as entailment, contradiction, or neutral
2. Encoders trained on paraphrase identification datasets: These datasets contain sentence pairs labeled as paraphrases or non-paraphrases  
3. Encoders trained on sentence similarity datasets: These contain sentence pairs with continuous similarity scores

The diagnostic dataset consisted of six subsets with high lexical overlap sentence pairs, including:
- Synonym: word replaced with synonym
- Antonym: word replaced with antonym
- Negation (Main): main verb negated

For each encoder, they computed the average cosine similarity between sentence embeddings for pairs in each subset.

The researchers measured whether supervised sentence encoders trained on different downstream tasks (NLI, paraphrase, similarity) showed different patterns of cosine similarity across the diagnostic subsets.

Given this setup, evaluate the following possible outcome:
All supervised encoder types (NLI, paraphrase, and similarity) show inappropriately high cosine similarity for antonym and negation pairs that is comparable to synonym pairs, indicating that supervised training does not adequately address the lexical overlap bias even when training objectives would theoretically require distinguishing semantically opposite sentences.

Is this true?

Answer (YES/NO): NO